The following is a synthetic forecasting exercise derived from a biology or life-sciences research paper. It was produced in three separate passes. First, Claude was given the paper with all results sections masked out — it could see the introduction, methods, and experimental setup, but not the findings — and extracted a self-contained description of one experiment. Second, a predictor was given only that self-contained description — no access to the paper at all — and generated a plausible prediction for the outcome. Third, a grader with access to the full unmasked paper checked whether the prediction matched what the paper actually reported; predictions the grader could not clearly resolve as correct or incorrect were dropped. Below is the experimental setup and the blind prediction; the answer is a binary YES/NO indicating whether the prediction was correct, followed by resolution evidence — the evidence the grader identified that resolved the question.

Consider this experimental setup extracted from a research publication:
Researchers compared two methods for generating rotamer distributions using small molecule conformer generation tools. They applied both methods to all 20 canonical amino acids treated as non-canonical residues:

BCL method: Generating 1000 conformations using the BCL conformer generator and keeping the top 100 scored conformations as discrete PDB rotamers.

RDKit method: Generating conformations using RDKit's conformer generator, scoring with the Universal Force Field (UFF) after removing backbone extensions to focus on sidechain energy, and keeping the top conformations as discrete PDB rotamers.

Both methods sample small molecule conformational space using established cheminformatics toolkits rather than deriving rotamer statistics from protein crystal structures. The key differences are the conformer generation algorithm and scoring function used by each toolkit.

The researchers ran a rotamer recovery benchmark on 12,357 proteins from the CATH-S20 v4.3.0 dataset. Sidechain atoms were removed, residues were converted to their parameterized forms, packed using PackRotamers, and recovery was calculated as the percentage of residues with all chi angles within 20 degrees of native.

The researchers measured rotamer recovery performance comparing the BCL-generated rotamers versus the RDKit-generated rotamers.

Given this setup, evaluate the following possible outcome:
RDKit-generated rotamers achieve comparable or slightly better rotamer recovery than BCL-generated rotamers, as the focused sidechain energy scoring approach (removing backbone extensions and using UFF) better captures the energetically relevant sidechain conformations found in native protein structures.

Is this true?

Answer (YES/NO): NO